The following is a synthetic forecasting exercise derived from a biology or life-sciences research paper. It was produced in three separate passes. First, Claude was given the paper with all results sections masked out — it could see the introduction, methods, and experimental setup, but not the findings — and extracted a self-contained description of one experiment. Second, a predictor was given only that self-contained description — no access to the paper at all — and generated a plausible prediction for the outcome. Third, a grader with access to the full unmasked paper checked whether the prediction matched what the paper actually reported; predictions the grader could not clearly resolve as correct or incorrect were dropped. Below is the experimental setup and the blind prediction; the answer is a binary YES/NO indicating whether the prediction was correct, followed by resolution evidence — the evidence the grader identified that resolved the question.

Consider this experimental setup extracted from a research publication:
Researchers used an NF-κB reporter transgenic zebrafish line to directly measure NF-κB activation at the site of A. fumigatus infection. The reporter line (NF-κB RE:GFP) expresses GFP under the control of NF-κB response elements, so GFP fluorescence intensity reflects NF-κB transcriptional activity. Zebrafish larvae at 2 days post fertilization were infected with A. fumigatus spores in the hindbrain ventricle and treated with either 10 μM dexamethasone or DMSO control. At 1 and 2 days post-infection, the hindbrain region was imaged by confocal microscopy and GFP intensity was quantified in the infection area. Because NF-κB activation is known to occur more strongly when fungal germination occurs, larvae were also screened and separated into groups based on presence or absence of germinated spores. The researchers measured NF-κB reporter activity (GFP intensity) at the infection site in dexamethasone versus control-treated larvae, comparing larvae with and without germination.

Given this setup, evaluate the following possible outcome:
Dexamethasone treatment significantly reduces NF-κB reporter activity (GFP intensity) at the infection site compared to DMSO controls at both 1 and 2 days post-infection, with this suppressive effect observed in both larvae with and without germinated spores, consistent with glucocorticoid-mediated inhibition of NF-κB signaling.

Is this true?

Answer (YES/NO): NO